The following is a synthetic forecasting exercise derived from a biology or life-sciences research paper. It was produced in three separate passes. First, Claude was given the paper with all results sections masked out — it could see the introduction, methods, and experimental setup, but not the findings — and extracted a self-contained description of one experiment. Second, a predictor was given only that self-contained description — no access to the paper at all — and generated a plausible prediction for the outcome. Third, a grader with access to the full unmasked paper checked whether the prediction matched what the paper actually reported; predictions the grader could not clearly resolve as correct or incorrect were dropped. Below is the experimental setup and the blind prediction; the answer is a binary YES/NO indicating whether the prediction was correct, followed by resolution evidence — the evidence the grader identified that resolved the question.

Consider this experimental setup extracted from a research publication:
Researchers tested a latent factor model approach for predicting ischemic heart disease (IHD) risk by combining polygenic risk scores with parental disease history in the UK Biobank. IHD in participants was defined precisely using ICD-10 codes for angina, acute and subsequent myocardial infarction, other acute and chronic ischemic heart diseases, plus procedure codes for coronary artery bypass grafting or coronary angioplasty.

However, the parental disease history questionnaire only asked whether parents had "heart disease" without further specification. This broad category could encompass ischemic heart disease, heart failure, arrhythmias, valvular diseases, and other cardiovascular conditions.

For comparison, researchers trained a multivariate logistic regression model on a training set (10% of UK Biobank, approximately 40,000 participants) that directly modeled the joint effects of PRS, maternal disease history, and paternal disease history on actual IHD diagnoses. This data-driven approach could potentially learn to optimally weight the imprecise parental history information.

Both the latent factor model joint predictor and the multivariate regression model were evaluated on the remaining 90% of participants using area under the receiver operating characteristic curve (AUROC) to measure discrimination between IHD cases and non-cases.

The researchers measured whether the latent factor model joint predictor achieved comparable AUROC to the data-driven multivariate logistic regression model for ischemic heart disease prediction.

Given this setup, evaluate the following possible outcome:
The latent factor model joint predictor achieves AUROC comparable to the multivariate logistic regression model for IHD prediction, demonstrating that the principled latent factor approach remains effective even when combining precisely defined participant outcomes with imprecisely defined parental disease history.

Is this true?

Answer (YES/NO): NO